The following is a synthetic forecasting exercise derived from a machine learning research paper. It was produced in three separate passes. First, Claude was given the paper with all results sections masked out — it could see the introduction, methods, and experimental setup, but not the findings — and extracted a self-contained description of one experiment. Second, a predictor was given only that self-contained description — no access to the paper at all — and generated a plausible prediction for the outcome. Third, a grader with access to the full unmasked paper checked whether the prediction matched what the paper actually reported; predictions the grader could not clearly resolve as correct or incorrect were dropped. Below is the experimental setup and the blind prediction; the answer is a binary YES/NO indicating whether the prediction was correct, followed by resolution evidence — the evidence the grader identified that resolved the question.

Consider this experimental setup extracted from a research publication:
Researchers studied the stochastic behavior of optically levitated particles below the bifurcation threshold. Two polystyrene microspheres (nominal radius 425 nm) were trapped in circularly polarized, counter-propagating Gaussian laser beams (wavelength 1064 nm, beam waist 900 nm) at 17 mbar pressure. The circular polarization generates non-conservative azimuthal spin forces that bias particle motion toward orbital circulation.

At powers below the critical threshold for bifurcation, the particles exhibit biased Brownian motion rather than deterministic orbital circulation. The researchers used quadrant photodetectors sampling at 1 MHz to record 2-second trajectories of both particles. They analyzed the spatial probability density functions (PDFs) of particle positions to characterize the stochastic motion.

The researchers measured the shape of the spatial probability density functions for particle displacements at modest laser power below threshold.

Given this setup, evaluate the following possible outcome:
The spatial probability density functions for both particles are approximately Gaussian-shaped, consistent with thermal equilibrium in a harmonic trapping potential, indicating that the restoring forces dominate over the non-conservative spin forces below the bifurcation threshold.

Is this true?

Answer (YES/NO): NO